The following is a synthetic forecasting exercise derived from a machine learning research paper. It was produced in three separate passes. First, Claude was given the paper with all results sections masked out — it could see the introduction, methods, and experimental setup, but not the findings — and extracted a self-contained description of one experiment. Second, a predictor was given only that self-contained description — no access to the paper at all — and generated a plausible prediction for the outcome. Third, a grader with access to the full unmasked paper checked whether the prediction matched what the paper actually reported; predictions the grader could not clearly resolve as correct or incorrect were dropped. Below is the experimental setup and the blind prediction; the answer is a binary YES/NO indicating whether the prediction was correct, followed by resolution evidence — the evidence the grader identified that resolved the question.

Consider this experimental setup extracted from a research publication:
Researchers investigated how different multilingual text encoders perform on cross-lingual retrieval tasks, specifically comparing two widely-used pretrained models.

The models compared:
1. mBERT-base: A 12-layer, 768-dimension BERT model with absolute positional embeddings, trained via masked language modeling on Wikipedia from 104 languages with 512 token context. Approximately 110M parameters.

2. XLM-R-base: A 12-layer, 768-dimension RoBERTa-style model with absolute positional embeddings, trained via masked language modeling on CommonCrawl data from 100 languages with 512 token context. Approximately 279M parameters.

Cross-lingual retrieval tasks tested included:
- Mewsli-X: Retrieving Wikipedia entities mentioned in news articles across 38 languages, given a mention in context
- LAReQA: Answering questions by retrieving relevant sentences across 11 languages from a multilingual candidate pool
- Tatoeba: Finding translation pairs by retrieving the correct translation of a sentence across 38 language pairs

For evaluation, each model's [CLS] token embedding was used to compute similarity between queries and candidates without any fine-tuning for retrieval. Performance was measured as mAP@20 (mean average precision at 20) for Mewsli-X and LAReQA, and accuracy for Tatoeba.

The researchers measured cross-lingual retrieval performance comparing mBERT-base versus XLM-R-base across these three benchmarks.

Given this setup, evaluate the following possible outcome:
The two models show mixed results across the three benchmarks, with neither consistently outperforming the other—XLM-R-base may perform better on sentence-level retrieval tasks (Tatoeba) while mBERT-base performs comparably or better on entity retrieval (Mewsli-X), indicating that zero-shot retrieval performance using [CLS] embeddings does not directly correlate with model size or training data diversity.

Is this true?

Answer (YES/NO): YES